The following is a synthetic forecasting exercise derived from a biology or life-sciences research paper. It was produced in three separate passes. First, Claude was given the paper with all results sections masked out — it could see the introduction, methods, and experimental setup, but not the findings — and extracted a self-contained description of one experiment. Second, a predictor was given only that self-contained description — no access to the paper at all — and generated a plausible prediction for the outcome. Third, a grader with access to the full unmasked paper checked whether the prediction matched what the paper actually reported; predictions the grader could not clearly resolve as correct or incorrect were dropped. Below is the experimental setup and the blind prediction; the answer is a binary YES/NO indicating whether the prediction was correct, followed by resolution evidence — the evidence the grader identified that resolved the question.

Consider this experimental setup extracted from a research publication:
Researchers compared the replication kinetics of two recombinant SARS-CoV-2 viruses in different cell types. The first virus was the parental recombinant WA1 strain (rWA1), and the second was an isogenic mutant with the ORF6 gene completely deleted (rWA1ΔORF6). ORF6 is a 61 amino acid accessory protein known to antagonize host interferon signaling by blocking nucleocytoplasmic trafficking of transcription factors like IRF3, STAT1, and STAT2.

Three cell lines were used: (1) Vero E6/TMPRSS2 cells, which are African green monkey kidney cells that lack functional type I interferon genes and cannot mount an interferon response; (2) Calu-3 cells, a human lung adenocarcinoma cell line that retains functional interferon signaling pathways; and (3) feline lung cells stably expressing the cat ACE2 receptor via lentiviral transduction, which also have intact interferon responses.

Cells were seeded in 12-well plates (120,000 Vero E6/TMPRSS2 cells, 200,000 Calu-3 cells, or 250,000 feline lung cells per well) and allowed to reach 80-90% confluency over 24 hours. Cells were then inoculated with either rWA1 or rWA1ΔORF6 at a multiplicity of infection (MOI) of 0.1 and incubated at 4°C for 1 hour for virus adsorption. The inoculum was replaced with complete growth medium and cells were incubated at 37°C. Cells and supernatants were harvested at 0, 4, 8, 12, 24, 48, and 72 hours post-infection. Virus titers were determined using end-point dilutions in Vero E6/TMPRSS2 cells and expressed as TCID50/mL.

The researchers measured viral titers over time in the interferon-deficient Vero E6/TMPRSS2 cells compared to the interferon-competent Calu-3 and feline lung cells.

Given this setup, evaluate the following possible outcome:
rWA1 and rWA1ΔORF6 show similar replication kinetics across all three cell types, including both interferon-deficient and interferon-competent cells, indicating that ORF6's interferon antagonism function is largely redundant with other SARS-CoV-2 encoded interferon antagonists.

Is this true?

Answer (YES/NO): YES